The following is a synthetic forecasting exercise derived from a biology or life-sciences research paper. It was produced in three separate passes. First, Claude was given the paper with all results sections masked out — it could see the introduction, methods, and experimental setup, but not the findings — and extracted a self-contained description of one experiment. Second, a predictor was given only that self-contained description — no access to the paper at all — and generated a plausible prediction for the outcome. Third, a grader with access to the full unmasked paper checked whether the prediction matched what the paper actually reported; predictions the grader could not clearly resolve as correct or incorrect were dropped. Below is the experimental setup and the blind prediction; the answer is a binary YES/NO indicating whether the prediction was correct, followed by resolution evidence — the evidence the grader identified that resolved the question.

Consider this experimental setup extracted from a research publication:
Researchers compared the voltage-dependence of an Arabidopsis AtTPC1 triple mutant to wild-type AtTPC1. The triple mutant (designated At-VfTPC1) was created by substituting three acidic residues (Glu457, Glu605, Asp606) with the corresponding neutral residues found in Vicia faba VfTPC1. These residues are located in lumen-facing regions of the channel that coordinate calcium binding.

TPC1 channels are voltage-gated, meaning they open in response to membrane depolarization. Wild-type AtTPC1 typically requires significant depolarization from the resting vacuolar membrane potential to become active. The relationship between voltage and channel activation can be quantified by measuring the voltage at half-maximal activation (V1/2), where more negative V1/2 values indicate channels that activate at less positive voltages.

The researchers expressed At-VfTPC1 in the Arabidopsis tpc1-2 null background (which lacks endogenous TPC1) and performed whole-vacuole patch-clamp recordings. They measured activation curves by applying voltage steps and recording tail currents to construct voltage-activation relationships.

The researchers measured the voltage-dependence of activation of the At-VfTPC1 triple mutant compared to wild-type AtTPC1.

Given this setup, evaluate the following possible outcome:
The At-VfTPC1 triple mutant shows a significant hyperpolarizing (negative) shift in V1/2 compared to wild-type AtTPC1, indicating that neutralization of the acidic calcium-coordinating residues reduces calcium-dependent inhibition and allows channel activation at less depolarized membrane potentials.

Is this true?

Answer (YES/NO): YES